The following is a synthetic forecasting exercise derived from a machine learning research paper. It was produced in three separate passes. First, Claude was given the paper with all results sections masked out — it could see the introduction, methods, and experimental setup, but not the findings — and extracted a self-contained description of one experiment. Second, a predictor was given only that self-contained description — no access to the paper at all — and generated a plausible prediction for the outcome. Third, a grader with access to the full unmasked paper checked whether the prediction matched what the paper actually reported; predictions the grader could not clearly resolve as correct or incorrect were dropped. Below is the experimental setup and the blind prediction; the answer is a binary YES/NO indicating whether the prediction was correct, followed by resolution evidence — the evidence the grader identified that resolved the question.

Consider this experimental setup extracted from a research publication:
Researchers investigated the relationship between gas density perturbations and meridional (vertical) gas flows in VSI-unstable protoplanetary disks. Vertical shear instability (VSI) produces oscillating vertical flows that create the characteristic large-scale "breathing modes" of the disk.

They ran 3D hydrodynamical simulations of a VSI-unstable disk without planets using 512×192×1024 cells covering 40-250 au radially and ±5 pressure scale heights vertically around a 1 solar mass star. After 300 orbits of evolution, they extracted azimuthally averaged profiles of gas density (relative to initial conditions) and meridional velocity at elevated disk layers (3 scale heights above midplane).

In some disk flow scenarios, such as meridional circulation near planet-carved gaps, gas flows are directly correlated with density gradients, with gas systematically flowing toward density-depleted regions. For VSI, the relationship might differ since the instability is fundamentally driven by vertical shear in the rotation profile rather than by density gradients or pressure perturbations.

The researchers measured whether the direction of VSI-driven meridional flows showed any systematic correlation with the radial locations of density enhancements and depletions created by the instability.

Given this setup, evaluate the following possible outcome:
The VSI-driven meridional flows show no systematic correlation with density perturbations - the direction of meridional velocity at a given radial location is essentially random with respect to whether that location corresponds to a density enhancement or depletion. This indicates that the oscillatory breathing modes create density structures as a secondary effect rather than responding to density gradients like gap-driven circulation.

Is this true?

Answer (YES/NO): YES